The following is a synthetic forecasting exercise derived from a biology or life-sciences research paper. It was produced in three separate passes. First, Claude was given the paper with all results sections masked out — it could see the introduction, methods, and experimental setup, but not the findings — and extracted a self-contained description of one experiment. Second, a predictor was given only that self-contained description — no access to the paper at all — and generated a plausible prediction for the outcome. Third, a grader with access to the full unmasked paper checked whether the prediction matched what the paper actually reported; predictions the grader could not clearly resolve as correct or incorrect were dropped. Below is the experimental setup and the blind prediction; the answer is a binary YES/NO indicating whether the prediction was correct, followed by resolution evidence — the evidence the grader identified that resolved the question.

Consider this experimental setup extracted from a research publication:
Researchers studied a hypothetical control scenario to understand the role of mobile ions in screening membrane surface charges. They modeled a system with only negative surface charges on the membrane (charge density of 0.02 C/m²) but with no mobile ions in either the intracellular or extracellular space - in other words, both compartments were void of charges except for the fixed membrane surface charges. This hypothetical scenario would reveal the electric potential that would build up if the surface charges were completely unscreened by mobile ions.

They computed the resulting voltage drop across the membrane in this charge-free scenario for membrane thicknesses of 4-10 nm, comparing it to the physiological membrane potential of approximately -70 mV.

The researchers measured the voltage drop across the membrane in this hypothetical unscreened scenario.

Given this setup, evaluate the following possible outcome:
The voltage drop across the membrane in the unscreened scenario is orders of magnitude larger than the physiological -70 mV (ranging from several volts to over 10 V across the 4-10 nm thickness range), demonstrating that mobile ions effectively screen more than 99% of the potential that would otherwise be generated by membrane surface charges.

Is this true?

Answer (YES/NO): NO